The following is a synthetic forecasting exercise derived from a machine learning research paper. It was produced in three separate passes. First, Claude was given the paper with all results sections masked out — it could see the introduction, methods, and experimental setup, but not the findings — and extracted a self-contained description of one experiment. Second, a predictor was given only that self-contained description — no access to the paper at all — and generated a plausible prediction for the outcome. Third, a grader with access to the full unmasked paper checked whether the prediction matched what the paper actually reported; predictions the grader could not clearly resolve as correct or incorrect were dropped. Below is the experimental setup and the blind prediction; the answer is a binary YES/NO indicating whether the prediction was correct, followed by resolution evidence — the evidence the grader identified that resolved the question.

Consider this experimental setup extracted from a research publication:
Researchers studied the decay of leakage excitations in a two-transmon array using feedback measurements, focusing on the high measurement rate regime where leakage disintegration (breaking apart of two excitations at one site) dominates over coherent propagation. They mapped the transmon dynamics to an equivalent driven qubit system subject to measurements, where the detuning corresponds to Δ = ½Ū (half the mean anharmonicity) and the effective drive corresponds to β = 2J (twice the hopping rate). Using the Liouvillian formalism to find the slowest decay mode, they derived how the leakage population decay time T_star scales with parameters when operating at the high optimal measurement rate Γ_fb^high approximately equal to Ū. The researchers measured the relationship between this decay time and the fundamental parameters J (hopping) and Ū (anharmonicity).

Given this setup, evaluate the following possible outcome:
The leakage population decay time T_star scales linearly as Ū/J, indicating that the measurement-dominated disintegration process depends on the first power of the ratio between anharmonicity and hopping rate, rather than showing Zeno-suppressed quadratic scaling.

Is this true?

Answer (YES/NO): NO